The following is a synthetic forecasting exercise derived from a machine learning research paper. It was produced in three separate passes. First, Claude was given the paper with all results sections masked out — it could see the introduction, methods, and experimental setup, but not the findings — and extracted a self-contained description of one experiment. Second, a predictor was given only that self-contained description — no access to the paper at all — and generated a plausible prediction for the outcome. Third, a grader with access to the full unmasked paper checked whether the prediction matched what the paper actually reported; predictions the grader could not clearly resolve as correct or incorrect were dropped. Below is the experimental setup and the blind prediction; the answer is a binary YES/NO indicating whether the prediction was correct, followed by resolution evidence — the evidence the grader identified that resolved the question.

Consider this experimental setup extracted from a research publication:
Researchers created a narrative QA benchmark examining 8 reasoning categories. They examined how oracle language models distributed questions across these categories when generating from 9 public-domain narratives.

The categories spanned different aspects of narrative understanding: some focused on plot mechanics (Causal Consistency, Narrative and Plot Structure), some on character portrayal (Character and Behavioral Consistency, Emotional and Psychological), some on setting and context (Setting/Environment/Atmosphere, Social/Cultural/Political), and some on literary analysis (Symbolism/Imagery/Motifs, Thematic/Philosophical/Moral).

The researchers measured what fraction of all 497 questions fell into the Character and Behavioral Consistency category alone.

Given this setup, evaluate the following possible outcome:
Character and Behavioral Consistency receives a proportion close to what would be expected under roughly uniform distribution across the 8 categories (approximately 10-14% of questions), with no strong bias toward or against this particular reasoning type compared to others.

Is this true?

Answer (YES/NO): NO